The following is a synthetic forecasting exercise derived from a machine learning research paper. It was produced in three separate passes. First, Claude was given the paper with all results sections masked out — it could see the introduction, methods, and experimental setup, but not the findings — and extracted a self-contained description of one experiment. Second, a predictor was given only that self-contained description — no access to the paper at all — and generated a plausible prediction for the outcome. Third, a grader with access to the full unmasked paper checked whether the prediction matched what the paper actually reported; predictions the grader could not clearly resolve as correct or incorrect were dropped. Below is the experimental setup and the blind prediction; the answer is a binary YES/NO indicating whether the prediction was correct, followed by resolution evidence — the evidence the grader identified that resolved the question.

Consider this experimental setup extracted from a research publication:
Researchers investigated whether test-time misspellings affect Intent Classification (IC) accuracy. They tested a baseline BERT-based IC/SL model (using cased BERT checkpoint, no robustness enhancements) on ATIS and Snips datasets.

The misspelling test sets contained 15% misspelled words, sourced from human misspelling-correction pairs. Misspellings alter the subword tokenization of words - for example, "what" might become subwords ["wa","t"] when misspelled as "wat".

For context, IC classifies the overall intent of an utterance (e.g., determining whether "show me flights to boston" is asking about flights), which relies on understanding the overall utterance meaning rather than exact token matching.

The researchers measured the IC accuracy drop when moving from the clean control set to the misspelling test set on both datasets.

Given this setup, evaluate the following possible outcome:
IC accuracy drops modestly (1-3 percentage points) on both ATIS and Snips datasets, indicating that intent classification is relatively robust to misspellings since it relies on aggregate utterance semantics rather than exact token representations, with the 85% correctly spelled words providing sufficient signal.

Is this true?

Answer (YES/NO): NO